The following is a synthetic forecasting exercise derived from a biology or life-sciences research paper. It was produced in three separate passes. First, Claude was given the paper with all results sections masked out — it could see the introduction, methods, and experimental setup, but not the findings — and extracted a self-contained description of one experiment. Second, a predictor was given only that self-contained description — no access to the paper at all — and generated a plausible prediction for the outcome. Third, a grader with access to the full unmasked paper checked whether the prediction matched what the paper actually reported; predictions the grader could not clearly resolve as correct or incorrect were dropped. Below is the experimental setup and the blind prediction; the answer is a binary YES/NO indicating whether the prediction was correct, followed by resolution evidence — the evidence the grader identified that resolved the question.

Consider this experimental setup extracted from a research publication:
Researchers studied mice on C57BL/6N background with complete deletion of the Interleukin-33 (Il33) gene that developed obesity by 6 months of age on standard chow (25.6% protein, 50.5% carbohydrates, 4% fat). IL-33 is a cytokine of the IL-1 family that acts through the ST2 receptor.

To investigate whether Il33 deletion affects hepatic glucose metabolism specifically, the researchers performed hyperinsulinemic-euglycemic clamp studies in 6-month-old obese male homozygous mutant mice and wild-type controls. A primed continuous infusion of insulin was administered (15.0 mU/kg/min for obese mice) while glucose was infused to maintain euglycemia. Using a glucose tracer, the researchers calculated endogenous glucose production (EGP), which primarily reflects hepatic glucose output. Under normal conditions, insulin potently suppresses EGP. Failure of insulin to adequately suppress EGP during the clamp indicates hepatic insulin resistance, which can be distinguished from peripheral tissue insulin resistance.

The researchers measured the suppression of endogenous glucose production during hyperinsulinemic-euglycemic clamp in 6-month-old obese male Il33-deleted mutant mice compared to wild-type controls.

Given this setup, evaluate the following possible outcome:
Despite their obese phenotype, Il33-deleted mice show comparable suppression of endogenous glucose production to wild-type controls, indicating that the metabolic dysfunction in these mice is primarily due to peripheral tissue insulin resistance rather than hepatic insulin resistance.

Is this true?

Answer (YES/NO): NO